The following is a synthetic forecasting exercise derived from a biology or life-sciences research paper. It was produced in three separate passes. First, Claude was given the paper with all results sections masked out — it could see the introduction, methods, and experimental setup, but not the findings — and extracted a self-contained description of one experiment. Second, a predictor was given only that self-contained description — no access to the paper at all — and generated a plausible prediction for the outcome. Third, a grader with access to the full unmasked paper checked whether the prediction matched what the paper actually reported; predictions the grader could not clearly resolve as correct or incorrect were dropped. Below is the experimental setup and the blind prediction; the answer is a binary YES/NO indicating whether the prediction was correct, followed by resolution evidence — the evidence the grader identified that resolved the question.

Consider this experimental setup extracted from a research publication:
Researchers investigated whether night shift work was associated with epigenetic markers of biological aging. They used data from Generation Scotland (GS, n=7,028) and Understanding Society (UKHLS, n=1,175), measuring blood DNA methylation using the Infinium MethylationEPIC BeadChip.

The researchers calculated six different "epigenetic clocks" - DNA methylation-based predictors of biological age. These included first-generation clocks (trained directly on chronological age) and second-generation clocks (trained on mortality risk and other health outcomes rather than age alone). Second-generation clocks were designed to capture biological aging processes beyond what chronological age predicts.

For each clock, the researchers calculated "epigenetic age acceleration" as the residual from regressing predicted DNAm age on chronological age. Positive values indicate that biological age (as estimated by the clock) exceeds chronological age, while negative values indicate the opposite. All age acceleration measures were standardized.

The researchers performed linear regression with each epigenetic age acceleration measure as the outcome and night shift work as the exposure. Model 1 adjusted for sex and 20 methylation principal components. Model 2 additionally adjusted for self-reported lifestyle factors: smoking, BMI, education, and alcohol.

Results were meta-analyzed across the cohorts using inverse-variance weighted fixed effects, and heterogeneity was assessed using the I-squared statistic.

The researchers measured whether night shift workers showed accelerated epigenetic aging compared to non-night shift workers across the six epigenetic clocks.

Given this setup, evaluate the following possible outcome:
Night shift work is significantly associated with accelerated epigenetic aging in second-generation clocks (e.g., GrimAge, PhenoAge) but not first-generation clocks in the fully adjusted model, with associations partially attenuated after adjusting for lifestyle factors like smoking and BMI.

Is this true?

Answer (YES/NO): NO